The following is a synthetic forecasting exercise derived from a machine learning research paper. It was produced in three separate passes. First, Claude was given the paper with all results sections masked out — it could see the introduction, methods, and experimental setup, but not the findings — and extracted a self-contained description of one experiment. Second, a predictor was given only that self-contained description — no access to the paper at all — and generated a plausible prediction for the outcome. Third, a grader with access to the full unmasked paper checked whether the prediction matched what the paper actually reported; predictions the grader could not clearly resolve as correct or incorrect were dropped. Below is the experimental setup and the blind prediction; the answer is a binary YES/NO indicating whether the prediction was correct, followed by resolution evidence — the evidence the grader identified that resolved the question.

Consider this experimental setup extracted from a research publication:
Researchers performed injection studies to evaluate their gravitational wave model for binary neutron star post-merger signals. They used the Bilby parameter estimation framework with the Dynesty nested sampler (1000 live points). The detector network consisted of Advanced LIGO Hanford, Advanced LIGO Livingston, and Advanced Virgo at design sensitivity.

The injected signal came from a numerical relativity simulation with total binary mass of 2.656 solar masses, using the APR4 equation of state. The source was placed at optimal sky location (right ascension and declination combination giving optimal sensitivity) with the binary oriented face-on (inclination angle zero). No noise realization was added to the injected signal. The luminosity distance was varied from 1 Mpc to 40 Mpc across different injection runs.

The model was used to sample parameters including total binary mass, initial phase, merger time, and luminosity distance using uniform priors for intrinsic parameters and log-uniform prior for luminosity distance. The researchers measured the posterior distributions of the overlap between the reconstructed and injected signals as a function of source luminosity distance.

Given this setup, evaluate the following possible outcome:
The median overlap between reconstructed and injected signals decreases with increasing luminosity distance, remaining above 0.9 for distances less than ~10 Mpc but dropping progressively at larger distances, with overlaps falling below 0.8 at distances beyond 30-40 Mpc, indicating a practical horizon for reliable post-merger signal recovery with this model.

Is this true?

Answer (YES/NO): NO